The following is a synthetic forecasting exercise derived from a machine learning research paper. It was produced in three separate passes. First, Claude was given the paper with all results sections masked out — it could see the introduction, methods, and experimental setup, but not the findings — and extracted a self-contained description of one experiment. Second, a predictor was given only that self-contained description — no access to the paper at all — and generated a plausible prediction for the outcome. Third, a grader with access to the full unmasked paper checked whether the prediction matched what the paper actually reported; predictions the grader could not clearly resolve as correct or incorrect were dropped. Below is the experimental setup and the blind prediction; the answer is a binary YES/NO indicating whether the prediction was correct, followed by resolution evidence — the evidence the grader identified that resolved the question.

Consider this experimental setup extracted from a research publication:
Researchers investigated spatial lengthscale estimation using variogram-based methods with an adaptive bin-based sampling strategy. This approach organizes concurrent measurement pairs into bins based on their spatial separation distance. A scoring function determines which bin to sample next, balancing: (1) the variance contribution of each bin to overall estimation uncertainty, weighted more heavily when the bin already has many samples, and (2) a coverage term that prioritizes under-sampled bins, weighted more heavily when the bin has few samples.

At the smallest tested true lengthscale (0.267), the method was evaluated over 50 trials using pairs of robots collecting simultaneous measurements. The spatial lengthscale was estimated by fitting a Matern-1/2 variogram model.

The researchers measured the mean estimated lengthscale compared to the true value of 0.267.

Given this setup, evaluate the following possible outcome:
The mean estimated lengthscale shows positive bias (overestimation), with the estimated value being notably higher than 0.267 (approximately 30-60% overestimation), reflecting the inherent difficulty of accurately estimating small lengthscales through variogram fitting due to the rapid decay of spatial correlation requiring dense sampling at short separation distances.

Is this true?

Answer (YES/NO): NO